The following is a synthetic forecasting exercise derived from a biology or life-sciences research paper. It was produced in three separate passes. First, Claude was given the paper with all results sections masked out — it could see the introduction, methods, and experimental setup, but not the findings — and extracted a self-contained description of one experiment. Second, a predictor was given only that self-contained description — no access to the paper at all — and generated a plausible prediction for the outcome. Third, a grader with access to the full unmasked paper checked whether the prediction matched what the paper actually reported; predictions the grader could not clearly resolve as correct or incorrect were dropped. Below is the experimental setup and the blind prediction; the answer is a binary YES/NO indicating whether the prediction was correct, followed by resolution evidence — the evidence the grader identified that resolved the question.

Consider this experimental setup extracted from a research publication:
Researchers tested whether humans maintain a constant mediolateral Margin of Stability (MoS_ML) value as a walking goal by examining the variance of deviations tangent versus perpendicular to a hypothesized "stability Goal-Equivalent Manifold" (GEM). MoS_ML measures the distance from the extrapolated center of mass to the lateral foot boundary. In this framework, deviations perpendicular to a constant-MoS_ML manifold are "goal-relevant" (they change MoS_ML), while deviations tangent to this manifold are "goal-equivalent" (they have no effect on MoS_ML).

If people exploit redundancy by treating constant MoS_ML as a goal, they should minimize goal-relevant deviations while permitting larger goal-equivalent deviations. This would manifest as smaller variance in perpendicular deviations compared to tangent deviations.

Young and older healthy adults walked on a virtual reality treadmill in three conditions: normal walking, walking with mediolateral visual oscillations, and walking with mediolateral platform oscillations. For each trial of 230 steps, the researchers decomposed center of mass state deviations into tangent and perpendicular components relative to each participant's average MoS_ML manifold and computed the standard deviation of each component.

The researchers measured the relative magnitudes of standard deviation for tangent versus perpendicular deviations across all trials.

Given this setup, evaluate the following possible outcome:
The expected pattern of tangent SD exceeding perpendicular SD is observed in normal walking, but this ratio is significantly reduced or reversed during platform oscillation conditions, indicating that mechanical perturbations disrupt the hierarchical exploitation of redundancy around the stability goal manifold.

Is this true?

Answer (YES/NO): NO